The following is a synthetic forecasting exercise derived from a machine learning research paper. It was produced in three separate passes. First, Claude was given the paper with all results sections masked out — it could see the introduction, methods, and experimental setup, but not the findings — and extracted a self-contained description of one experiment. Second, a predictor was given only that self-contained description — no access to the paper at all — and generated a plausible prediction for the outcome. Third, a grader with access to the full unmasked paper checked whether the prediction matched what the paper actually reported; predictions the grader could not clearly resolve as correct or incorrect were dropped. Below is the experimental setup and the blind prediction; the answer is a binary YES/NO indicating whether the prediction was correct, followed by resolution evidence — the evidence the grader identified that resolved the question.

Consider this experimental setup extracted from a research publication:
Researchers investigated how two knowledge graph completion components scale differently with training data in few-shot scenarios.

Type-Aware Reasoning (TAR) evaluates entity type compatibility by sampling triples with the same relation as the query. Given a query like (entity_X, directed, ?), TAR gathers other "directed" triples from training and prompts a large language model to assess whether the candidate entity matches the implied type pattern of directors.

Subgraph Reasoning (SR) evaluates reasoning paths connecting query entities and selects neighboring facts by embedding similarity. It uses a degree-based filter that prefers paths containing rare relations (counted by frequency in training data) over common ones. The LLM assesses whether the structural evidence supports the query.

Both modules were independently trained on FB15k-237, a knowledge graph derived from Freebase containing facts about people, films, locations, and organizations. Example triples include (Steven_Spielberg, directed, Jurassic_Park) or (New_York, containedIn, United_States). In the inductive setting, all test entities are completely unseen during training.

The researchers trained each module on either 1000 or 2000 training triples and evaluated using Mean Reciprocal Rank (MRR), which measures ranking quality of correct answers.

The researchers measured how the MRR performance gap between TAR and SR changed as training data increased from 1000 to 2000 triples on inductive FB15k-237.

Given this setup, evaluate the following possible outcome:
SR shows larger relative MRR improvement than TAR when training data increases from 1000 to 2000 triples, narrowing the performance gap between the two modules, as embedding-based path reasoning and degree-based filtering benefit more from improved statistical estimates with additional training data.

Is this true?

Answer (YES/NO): NO